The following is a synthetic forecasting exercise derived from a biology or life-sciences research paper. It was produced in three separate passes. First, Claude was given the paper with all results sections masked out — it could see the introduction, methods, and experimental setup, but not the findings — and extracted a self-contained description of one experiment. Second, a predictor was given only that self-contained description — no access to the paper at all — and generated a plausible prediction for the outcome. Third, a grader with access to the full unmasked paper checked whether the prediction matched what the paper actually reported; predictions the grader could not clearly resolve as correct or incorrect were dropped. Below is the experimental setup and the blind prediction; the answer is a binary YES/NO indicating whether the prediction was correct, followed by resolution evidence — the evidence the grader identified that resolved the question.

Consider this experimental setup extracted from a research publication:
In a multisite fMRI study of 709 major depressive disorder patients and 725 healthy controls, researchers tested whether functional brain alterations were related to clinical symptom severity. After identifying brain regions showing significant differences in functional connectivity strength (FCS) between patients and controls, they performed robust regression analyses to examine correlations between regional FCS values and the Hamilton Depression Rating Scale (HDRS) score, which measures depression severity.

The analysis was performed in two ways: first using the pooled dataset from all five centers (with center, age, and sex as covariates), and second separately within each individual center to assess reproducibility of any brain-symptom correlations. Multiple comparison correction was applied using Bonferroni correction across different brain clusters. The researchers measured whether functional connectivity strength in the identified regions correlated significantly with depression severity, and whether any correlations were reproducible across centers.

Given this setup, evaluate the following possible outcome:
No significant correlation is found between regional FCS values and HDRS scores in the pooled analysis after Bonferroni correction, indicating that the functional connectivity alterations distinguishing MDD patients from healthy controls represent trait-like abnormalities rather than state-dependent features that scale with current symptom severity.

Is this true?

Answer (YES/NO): YES